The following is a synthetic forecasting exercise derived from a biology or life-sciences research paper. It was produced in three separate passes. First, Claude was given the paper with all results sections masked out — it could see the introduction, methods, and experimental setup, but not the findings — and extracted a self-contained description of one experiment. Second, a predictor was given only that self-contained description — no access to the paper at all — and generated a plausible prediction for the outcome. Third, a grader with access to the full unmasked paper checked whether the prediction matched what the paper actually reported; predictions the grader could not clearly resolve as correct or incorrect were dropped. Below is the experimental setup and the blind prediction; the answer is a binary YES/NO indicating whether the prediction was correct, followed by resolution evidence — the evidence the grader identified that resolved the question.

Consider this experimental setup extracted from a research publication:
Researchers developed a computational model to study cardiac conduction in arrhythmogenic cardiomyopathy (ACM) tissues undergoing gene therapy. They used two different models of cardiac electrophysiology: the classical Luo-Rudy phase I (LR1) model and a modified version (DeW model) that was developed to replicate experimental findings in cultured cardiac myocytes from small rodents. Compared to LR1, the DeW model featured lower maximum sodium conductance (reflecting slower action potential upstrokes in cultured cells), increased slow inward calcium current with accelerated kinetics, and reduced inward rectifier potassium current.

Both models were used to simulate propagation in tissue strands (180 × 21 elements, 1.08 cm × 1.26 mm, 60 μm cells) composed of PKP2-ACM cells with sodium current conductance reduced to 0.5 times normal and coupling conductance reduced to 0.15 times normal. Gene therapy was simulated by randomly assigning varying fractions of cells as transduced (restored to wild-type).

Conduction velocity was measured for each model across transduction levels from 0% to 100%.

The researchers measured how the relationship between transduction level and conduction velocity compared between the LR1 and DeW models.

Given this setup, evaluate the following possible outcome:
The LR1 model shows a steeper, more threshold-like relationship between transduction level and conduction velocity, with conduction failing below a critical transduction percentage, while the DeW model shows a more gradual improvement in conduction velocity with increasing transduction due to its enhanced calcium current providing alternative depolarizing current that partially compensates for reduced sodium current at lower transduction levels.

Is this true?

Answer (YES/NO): NO